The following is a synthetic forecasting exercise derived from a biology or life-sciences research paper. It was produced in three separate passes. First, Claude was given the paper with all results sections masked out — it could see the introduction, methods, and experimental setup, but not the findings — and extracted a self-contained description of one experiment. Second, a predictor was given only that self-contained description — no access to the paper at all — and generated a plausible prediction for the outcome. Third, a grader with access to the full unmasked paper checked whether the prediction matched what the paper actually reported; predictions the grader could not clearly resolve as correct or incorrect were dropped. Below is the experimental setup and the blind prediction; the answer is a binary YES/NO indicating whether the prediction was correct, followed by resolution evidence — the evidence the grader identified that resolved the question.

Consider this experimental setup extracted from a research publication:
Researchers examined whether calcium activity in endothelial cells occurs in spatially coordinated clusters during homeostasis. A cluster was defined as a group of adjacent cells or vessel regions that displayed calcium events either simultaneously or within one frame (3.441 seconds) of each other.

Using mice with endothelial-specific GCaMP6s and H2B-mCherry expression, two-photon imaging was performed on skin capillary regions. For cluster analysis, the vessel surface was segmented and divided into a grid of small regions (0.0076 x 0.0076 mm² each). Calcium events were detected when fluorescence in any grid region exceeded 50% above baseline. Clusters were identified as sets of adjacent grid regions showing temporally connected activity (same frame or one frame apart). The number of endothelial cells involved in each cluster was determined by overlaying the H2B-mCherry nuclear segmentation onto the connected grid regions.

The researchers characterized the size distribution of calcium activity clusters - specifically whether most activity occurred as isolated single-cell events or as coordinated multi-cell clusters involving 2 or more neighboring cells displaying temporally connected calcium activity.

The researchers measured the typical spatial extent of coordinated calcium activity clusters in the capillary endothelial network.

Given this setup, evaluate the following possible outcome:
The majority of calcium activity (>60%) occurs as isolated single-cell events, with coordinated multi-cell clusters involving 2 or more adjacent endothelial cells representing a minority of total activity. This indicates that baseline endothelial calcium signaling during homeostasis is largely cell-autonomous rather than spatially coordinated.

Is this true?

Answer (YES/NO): NO